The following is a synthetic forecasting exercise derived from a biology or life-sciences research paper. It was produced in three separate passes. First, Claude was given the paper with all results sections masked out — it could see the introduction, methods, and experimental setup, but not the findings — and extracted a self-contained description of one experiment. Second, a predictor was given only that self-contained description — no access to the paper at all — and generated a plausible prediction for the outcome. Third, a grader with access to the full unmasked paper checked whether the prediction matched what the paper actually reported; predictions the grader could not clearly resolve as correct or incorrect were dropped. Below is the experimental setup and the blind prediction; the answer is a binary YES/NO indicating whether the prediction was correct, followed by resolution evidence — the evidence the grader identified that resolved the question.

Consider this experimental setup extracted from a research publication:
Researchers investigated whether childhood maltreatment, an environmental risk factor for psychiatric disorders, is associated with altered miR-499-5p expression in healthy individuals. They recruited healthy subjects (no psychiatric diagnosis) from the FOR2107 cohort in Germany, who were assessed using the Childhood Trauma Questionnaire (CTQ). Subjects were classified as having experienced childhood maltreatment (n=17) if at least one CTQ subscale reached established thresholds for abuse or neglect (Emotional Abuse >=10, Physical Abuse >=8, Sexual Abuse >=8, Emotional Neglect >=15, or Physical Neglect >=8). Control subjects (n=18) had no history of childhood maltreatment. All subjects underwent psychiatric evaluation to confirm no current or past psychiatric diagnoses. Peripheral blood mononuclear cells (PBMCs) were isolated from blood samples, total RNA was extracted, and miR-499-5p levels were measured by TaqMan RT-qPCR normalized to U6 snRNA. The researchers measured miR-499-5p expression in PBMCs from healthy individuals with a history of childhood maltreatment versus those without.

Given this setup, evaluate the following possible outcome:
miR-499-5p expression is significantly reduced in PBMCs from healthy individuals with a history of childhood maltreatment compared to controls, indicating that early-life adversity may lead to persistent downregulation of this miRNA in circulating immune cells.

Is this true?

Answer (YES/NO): NO